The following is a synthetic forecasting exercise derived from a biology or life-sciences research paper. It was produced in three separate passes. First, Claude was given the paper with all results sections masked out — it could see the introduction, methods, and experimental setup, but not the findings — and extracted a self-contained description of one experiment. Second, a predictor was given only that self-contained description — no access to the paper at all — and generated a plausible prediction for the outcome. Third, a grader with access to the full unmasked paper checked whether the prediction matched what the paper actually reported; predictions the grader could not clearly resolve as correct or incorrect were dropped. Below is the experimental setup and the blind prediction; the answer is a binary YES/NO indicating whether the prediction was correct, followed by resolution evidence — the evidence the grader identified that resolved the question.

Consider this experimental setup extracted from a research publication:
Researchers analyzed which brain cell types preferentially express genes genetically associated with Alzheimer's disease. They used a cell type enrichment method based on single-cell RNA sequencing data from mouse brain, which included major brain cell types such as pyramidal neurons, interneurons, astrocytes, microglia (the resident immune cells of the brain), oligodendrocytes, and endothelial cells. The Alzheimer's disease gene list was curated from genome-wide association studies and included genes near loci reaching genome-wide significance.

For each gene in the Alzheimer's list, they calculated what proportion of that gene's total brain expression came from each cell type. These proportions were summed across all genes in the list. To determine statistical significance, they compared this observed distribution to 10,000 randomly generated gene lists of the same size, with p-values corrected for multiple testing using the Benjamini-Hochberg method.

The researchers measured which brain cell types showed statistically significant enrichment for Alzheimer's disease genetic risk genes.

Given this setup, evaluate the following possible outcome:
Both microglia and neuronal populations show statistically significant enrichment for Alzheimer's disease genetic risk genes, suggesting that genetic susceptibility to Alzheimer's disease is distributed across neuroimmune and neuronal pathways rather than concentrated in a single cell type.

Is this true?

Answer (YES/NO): NO